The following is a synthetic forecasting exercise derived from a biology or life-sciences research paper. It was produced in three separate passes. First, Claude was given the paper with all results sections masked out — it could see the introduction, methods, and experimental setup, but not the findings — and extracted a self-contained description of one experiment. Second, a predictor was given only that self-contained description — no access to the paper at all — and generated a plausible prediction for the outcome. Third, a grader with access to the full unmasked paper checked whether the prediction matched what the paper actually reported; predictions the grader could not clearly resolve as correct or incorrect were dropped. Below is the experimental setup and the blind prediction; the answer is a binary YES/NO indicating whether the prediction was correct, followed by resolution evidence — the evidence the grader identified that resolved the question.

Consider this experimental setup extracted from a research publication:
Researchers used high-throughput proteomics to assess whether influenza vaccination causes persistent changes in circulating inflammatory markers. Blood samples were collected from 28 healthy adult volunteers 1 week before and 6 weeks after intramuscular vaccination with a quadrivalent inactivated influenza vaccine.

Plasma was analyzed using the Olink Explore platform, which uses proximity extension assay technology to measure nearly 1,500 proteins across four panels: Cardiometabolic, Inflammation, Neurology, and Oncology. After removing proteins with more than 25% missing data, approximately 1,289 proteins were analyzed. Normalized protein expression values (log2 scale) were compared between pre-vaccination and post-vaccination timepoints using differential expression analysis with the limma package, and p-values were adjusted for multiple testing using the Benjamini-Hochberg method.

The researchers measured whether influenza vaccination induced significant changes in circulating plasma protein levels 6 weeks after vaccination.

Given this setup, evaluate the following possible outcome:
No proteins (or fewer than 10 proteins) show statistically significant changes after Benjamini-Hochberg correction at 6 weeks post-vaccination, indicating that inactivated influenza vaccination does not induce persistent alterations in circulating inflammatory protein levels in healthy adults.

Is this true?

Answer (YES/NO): NO